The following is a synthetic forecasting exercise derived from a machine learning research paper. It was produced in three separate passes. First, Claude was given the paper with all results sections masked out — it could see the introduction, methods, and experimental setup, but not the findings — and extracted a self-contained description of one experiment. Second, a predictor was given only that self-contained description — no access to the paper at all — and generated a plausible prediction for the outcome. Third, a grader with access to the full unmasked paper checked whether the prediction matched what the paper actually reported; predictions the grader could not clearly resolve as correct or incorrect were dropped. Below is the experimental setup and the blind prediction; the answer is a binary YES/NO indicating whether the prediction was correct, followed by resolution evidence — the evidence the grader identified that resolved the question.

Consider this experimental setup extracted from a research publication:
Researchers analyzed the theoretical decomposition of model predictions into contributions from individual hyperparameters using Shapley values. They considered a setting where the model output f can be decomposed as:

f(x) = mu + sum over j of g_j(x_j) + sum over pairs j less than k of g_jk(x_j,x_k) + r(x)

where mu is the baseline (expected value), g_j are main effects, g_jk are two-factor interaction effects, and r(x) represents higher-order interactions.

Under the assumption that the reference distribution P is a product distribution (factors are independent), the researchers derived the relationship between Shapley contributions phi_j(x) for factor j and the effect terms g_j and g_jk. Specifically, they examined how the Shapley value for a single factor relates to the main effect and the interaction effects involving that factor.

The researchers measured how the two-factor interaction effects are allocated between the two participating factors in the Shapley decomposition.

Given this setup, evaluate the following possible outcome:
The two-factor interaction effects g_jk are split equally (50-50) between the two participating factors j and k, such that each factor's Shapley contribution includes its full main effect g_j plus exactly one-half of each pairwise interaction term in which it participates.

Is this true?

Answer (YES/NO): YES